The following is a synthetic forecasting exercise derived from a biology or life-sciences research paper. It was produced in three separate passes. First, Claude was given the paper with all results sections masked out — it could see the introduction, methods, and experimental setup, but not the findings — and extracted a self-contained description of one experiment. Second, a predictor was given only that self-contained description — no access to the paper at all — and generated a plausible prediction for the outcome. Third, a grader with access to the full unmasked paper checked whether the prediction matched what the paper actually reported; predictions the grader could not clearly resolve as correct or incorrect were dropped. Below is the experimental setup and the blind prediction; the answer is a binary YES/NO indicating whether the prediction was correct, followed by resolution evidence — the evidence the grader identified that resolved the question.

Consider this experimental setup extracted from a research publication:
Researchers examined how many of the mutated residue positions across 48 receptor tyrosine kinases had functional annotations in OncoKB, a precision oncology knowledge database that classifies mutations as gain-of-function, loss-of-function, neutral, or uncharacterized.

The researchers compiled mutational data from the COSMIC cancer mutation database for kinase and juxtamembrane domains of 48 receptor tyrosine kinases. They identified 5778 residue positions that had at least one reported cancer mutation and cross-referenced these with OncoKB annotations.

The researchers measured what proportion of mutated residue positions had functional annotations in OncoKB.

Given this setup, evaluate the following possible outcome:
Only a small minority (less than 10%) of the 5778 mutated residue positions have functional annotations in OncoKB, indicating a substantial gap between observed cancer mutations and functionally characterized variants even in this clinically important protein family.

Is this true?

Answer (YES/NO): YES